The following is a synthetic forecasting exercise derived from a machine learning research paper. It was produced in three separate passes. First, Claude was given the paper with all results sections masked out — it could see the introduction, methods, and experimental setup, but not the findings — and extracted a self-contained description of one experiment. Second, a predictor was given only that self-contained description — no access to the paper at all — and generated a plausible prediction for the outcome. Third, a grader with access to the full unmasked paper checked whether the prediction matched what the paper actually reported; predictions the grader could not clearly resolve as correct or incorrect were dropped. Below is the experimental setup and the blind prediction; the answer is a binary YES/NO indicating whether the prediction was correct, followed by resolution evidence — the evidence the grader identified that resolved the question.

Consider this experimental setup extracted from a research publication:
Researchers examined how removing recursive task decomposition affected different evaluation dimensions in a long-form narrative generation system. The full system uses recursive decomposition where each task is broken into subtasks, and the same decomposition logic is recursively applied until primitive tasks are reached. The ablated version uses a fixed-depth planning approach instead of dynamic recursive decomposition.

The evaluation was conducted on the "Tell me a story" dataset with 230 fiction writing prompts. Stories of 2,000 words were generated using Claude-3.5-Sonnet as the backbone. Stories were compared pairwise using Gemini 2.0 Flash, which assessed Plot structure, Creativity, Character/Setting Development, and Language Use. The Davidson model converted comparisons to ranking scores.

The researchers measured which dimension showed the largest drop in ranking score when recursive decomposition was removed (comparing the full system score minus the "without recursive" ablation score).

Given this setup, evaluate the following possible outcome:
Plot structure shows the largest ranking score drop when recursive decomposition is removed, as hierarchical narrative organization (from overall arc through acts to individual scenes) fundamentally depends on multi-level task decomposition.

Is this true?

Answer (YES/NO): NO